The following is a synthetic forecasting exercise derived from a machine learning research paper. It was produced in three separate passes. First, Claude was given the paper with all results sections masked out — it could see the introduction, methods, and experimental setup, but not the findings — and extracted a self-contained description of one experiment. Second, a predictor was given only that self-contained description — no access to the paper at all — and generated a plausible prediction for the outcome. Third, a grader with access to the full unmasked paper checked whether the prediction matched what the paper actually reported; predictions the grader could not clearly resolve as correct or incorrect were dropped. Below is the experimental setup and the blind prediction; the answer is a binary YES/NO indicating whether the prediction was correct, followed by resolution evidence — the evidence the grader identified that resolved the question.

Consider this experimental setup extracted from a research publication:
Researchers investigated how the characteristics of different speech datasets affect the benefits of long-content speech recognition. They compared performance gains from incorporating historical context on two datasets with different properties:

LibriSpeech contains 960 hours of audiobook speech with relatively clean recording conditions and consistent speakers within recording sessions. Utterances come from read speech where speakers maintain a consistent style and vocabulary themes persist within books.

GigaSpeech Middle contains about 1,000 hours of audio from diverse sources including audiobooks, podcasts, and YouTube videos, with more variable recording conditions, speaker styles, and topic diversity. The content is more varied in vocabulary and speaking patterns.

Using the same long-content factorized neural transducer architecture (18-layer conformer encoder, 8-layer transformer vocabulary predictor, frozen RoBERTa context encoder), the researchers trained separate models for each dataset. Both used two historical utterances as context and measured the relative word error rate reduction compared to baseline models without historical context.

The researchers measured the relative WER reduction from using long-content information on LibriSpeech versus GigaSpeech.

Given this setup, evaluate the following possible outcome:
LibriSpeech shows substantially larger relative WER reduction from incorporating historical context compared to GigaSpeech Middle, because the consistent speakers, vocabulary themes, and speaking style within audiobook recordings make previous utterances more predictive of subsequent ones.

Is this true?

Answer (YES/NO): YES